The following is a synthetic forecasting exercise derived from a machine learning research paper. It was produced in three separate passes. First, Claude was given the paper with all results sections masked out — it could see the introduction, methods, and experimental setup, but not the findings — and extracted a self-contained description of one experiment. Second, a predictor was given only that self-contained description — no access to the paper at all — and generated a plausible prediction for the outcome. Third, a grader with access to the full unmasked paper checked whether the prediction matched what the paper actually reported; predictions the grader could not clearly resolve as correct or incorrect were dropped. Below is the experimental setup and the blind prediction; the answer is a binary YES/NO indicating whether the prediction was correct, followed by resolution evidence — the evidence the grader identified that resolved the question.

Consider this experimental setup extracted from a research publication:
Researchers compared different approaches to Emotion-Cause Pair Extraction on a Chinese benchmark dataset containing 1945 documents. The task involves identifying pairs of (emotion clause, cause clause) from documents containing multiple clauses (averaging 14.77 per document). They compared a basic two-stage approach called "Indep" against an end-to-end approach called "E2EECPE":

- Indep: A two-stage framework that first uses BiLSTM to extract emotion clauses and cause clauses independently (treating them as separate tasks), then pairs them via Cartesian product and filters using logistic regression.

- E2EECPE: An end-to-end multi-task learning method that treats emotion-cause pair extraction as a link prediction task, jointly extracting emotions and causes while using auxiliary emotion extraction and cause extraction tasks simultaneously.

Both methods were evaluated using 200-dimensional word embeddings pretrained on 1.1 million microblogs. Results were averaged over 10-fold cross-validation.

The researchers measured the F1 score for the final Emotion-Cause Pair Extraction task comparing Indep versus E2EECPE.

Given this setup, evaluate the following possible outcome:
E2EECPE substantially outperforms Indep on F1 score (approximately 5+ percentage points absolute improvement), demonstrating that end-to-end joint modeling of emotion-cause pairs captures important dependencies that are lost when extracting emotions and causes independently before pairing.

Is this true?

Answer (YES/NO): NO